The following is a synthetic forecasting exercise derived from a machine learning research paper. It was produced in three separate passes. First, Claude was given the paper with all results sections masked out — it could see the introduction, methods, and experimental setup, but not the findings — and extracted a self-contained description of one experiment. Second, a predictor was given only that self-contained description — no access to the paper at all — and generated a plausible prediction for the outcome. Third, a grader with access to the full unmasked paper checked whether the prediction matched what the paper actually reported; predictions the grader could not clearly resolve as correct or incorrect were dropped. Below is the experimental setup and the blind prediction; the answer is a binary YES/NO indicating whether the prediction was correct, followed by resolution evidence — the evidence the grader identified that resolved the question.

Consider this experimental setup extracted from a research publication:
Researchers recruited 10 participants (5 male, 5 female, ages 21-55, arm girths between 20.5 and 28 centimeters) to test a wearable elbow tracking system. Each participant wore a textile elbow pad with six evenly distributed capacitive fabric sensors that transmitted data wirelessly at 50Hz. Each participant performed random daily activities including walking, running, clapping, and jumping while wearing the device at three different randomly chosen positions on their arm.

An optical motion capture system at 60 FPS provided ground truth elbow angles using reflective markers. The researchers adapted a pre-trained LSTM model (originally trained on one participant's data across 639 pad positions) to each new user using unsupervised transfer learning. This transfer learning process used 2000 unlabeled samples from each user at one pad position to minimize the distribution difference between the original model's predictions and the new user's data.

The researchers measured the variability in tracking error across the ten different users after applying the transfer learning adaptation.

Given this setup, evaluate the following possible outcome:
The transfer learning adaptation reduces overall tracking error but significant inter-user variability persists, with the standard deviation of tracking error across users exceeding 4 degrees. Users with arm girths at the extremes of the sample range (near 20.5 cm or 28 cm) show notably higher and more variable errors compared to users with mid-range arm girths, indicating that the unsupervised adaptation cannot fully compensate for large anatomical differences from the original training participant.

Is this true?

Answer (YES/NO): NO